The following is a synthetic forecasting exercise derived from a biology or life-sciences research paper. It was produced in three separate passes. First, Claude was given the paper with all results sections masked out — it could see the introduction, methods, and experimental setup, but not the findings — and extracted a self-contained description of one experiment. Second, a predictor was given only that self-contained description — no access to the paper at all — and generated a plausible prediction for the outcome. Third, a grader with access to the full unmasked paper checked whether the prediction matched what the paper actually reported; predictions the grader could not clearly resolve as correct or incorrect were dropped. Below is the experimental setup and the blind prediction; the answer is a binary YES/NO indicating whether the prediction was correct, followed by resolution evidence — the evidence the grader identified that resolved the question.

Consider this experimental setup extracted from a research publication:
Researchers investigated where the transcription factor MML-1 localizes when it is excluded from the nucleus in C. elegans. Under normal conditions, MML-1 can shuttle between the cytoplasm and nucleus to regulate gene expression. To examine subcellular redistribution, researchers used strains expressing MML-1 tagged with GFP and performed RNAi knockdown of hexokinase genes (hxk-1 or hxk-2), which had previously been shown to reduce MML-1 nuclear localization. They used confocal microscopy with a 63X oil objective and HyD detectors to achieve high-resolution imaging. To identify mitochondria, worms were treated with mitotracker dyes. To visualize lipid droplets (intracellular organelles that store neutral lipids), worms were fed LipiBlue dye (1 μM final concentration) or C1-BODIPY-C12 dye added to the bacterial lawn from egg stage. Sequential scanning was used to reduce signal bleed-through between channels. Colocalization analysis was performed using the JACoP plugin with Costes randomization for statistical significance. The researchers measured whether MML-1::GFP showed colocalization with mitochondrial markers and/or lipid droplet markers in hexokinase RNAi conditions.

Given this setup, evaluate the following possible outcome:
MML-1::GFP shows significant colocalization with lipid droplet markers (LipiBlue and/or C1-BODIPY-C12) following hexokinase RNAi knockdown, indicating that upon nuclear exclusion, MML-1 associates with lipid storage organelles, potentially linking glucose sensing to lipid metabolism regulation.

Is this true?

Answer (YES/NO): YES